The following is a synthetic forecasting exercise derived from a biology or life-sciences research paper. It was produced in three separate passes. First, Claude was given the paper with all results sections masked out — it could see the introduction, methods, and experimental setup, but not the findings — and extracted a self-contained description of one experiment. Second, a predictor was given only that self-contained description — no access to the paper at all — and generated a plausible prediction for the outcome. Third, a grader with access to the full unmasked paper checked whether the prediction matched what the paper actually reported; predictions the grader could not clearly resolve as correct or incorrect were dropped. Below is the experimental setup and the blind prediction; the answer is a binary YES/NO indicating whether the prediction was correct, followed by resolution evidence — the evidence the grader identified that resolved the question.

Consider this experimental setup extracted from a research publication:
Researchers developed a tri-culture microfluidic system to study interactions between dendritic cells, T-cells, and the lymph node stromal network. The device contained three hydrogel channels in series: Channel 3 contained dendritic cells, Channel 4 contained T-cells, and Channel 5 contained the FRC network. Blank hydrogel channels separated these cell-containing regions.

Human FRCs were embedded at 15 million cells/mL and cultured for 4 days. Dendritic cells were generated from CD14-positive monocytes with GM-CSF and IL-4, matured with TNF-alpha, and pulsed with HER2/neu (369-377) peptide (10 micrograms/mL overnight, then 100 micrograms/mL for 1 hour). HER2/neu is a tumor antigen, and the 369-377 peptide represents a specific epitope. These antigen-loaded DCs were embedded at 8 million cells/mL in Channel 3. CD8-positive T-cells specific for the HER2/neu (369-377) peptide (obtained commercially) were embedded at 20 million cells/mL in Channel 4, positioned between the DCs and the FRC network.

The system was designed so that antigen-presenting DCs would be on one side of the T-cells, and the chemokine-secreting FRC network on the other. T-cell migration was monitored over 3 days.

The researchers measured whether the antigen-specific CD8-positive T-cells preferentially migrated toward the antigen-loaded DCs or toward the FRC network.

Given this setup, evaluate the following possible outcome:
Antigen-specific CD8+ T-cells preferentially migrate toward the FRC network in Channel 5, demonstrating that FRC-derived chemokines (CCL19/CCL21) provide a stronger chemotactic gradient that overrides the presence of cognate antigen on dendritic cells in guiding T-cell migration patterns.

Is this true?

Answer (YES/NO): NO